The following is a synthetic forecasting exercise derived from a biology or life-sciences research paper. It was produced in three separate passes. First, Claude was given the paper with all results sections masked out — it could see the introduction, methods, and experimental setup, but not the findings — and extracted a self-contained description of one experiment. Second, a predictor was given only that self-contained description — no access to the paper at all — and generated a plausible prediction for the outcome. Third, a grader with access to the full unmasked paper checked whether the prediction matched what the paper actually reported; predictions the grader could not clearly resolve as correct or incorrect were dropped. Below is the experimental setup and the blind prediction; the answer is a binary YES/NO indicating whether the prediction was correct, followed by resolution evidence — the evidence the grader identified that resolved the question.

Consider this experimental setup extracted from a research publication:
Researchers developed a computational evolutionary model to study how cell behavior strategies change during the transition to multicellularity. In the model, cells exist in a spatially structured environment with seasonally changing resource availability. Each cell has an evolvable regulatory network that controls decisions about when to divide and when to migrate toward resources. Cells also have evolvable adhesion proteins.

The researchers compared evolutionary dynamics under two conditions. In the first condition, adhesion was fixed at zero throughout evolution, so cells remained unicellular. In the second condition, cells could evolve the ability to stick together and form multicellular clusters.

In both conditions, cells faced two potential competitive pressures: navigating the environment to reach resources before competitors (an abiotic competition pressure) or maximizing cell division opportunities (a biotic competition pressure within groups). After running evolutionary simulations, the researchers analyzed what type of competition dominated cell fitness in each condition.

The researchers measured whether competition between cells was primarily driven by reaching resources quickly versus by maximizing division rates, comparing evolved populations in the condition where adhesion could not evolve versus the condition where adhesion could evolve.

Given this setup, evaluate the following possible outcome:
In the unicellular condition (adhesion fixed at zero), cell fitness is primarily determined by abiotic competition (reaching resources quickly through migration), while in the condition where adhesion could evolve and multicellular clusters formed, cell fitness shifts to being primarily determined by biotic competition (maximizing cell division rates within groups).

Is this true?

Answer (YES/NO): YES